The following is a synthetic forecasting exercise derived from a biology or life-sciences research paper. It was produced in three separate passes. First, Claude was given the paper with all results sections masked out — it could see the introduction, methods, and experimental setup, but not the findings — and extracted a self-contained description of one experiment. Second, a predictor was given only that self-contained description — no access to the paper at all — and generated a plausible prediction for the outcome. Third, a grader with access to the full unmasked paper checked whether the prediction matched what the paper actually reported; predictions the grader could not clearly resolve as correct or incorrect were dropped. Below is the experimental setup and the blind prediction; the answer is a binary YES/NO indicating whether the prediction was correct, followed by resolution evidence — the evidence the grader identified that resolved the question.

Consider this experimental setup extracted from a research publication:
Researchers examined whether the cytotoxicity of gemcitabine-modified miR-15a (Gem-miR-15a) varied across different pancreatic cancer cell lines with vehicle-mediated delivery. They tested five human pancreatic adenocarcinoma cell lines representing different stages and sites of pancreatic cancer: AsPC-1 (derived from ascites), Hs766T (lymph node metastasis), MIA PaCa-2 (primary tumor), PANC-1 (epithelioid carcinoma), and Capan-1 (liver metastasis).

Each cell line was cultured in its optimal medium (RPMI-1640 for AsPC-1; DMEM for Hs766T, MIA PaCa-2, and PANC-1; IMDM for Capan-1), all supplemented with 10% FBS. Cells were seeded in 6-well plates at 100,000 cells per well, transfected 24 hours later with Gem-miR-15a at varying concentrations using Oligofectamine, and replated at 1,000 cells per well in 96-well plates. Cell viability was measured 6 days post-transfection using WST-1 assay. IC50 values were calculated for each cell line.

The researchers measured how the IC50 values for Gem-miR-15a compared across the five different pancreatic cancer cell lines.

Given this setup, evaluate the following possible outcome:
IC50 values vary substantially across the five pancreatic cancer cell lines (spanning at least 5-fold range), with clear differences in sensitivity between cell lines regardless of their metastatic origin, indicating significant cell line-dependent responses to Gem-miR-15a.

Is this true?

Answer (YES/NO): NO